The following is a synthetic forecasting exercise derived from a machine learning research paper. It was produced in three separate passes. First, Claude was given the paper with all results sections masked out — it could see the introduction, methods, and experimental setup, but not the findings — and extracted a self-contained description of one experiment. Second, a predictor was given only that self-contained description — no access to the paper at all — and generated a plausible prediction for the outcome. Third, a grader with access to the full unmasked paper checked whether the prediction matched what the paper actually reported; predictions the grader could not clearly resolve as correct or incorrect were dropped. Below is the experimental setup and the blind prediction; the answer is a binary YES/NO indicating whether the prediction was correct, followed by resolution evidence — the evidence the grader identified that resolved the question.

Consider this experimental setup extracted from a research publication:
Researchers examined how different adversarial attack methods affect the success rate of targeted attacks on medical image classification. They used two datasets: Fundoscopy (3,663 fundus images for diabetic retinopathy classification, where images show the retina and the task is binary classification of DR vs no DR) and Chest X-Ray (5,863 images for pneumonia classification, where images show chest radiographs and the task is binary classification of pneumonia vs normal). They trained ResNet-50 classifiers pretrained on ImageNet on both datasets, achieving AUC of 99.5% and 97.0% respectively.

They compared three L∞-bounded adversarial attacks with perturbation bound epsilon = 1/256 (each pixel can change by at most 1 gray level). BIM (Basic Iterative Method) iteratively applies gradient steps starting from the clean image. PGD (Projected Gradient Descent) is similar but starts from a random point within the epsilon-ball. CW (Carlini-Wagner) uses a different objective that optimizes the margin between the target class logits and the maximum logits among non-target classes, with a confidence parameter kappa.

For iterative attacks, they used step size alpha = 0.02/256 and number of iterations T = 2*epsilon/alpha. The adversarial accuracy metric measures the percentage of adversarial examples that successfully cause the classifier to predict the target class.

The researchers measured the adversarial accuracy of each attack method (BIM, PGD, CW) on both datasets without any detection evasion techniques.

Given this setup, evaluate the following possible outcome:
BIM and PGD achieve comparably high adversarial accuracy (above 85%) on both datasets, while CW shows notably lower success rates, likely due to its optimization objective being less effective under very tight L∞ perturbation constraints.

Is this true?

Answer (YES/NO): NO